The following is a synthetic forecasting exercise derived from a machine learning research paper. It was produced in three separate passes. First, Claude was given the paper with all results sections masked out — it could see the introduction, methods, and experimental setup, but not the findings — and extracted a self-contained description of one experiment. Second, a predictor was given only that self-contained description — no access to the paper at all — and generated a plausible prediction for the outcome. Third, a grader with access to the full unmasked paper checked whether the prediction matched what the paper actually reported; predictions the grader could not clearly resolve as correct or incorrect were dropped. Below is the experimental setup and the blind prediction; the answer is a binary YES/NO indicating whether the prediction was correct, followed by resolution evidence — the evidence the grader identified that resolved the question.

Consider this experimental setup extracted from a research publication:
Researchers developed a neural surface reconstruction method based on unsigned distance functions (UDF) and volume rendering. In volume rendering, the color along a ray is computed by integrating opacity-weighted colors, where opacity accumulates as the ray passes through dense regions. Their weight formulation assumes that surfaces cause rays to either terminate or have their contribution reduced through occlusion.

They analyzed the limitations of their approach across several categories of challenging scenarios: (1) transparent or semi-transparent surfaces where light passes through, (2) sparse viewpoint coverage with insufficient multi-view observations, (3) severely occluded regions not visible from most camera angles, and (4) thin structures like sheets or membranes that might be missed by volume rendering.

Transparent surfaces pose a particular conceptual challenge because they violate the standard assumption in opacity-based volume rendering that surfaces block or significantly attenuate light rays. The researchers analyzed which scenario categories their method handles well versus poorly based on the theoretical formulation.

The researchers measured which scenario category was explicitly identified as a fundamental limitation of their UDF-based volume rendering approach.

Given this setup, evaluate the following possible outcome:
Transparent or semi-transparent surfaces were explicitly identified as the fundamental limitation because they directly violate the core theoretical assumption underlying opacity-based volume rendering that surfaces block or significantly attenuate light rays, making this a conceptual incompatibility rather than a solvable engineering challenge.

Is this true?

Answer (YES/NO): YES